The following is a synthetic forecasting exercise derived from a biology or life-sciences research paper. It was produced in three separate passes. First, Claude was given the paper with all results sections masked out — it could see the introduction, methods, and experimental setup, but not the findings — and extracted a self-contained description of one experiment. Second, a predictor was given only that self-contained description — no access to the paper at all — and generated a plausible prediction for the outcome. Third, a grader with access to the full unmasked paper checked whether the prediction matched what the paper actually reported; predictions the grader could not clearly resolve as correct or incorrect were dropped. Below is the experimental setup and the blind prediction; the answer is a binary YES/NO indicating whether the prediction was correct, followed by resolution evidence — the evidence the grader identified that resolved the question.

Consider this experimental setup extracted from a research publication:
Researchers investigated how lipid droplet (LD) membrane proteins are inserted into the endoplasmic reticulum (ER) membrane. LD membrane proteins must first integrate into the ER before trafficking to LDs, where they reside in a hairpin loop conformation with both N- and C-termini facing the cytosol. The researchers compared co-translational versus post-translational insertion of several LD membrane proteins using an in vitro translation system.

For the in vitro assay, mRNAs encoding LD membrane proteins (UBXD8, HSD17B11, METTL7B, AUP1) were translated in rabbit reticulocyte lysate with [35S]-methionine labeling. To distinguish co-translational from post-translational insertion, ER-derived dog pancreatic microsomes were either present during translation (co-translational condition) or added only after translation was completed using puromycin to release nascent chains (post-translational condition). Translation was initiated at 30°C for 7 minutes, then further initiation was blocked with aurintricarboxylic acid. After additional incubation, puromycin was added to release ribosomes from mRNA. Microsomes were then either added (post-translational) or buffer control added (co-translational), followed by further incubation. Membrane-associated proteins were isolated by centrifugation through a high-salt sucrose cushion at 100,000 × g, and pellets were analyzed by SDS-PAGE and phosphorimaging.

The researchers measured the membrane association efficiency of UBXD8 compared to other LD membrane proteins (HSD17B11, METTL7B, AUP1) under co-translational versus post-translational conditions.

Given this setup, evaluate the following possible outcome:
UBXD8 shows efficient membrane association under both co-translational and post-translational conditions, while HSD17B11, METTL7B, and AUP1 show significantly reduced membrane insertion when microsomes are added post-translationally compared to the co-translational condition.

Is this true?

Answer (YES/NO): YES